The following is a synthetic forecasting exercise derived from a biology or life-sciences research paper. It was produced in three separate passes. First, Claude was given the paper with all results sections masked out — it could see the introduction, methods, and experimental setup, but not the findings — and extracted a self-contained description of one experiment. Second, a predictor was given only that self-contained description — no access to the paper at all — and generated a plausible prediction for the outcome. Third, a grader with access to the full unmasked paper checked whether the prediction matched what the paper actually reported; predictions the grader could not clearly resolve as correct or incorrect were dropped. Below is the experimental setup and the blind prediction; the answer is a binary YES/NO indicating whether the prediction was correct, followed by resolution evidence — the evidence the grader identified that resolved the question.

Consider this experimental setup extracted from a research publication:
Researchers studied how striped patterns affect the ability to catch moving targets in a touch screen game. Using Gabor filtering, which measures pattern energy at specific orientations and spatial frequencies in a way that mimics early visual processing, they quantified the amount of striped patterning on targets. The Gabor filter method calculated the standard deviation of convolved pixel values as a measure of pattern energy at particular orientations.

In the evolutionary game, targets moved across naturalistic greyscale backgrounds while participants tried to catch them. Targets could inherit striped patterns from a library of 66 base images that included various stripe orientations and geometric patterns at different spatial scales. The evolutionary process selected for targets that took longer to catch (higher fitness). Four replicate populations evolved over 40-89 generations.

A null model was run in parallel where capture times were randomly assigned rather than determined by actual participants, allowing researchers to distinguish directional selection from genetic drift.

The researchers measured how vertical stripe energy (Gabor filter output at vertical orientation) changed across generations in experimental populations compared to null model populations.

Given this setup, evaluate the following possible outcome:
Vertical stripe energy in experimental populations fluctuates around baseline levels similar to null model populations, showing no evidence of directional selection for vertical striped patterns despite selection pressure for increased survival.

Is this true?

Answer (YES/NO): NO